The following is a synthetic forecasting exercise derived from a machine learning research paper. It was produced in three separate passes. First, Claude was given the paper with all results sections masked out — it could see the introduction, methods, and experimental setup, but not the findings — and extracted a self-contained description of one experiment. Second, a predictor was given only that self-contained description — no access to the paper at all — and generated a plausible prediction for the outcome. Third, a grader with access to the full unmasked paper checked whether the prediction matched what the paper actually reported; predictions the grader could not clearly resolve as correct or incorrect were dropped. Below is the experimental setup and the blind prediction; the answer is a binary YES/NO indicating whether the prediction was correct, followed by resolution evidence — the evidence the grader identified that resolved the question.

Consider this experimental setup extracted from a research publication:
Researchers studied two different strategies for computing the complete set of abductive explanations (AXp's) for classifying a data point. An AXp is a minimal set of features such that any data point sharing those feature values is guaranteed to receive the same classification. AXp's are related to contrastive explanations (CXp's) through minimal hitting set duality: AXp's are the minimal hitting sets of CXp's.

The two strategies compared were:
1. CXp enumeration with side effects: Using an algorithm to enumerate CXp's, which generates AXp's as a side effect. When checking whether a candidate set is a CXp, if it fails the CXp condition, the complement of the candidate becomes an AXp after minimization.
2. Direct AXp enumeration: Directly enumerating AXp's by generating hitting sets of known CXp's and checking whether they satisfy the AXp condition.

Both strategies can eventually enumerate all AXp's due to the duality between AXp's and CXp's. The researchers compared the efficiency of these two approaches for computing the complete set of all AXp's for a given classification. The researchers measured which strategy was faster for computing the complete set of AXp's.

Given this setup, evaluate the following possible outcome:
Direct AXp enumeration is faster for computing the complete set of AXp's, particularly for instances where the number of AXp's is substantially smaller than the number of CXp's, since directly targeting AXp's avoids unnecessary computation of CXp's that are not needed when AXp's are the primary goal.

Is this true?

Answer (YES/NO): YES